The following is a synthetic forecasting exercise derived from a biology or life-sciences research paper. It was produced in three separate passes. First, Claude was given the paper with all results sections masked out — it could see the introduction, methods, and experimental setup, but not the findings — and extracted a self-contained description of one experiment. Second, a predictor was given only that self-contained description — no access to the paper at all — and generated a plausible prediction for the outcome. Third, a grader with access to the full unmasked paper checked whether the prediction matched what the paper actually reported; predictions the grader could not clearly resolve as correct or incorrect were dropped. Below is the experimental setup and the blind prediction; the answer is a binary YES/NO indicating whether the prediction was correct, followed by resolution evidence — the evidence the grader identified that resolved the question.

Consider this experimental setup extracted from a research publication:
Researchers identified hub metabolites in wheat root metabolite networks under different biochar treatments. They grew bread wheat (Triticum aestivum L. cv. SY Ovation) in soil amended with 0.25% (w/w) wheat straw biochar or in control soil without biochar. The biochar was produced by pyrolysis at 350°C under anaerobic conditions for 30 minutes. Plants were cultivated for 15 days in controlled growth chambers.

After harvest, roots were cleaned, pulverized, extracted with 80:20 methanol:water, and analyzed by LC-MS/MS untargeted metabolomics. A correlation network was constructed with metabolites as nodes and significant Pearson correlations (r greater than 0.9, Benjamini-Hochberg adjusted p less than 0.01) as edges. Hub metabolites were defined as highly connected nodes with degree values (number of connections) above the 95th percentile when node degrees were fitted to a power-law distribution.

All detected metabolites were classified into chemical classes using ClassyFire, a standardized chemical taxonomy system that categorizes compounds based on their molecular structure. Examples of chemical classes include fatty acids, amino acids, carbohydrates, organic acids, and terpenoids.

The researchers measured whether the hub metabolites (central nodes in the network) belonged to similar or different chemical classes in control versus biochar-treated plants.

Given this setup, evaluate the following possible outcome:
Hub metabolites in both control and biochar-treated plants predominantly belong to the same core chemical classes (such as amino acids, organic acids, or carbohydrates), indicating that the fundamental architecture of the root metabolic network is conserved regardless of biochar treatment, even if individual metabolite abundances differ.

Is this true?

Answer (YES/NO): NO